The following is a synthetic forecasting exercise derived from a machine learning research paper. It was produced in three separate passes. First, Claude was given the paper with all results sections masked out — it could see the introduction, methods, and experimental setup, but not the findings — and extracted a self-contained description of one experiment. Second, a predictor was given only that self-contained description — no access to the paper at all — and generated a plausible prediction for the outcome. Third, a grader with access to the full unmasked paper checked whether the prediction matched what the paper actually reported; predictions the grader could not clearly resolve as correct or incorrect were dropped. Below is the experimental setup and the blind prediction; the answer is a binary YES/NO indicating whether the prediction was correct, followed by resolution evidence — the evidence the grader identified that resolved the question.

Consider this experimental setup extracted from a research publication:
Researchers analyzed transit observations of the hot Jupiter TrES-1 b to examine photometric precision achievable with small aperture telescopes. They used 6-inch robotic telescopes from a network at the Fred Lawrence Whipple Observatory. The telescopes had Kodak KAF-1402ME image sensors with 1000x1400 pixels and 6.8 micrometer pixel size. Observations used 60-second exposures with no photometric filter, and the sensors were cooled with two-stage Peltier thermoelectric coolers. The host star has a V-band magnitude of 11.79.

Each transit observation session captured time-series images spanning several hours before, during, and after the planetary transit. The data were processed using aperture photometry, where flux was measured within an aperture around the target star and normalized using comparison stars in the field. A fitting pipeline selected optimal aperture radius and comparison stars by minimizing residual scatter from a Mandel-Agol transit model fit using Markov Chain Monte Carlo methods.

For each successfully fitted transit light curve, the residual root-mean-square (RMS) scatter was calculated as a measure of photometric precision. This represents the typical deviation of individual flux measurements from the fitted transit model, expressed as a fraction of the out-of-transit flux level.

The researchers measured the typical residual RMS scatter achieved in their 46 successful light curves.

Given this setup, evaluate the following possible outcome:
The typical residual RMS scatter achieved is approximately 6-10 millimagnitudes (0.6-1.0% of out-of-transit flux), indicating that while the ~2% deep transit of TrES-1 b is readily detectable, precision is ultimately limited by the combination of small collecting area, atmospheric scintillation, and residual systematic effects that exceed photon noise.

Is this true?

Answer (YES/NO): YES